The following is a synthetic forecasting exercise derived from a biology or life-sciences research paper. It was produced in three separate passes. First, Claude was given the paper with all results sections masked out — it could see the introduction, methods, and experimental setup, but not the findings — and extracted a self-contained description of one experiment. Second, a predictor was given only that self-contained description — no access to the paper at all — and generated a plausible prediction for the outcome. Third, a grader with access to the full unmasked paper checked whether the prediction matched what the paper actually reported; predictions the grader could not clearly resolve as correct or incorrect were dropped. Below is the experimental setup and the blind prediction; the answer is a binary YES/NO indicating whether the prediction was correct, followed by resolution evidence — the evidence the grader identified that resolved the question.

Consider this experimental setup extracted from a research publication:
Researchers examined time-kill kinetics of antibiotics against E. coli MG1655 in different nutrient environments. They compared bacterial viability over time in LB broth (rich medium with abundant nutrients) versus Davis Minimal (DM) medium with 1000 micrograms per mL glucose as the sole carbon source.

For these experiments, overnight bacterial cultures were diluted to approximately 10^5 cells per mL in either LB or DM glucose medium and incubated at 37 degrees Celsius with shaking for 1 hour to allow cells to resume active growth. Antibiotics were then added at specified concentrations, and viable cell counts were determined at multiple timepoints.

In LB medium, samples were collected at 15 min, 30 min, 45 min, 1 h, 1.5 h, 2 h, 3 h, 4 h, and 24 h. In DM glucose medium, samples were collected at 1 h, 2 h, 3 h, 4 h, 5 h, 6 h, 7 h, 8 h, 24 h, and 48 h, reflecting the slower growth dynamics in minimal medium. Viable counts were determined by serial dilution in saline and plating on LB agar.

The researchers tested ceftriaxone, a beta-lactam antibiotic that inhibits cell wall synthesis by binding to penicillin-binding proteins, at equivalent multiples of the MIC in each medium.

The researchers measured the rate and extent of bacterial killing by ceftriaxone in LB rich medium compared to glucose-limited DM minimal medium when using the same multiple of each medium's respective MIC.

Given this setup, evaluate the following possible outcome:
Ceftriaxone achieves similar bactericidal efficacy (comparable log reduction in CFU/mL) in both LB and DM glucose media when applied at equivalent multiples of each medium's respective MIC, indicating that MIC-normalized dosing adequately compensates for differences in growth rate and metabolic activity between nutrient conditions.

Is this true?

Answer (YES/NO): NO